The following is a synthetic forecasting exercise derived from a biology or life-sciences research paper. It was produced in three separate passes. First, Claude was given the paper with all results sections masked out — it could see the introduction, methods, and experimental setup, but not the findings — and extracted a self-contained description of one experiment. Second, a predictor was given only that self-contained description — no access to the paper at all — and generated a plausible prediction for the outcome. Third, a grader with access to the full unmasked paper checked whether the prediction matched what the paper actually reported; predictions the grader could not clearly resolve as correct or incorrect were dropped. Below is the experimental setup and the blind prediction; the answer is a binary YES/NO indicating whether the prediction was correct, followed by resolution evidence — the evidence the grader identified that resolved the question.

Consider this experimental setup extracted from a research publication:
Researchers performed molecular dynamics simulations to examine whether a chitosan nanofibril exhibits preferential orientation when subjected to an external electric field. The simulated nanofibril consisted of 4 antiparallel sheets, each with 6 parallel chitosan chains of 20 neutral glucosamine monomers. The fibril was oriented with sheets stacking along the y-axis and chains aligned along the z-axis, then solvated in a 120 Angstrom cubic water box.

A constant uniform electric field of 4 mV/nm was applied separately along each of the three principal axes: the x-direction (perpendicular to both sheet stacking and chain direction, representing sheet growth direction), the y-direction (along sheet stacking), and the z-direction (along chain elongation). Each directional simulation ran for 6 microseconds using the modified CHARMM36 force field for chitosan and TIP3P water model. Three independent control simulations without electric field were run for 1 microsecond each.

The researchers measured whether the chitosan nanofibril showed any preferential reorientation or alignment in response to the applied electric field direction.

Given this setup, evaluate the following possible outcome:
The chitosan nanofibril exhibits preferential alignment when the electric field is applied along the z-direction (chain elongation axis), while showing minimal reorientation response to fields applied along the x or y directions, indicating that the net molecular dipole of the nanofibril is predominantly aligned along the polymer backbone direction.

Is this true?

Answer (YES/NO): NO